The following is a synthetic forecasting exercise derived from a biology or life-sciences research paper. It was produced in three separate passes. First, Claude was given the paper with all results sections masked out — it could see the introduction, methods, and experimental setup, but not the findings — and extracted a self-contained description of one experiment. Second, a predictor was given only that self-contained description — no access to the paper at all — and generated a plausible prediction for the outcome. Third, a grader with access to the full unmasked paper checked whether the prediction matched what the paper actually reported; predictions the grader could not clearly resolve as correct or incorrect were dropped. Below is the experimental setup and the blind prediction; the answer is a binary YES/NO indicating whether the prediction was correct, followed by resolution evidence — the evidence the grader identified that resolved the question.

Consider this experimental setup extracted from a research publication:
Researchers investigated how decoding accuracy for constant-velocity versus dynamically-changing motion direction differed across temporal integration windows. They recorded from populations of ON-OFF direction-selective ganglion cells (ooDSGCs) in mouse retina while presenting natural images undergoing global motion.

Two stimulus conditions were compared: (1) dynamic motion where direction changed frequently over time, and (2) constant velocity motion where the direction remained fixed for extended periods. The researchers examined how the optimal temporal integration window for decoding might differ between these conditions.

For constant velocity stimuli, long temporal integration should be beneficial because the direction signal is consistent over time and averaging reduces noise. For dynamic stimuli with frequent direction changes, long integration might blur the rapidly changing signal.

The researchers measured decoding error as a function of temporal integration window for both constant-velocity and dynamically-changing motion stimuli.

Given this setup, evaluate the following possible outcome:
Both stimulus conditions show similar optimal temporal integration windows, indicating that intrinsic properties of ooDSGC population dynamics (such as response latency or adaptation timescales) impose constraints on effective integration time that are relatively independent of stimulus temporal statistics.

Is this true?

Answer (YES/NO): NO